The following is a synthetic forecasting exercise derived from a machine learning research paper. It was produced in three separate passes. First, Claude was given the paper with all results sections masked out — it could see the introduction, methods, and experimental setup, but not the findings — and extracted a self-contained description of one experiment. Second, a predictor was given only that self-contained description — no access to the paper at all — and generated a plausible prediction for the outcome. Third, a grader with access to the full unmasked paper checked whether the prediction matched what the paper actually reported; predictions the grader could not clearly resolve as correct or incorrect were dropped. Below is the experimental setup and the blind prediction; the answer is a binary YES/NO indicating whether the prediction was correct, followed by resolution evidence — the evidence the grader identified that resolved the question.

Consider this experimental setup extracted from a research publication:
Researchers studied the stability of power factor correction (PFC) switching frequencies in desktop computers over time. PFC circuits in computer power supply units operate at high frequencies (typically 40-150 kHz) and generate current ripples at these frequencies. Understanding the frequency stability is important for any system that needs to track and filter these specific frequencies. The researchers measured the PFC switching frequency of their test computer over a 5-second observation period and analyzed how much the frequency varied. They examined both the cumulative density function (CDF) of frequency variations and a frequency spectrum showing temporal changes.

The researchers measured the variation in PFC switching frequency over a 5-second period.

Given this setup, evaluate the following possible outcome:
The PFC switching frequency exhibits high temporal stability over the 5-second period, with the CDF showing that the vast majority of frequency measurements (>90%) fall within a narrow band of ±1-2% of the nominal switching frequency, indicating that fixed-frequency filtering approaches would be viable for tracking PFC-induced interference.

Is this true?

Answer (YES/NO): YES